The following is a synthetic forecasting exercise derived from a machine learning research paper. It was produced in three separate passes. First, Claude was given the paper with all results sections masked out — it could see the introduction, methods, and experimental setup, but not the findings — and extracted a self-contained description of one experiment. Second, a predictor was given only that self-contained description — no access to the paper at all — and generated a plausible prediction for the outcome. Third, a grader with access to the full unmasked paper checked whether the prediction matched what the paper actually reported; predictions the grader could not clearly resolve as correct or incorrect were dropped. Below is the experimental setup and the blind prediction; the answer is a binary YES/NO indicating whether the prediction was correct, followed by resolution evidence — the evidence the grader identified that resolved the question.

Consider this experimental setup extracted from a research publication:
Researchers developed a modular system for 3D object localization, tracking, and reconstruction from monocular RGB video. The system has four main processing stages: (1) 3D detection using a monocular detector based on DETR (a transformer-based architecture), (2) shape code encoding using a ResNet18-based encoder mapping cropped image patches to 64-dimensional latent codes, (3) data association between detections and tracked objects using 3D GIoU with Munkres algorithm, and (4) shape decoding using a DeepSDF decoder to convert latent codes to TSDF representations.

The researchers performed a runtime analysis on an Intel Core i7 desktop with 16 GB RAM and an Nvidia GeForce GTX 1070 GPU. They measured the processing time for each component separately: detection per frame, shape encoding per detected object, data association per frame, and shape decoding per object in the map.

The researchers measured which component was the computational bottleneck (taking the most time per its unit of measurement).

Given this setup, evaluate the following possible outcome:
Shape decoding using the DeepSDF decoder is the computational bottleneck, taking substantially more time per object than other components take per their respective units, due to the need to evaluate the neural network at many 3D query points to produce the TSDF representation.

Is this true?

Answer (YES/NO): NO